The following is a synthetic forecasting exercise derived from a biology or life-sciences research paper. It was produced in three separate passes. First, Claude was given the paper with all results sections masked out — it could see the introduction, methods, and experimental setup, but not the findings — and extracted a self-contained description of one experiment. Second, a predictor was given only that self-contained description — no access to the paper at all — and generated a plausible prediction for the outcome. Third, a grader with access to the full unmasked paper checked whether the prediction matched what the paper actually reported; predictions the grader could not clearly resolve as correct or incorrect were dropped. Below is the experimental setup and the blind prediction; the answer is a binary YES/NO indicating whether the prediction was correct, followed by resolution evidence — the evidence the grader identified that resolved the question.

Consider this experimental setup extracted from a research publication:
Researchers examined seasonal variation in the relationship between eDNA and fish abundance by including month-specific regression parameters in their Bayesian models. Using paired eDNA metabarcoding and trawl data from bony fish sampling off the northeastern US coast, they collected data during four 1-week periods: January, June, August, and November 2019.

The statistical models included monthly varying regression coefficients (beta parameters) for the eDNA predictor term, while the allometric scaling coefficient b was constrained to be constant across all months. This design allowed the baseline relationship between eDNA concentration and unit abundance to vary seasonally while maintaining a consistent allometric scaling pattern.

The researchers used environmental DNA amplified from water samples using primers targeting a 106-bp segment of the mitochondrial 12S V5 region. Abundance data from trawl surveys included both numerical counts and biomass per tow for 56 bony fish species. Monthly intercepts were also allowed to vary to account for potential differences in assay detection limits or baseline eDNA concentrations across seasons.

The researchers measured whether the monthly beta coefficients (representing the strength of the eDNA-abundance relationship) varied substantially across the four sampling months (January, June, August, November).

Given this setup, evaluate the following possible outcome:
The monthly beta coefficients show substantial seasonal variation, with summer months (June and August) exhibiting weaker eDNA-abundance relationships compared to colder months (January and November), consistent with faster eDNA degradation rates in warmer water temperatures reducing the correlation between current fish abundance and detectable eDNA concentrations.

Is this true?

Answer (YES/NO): NO